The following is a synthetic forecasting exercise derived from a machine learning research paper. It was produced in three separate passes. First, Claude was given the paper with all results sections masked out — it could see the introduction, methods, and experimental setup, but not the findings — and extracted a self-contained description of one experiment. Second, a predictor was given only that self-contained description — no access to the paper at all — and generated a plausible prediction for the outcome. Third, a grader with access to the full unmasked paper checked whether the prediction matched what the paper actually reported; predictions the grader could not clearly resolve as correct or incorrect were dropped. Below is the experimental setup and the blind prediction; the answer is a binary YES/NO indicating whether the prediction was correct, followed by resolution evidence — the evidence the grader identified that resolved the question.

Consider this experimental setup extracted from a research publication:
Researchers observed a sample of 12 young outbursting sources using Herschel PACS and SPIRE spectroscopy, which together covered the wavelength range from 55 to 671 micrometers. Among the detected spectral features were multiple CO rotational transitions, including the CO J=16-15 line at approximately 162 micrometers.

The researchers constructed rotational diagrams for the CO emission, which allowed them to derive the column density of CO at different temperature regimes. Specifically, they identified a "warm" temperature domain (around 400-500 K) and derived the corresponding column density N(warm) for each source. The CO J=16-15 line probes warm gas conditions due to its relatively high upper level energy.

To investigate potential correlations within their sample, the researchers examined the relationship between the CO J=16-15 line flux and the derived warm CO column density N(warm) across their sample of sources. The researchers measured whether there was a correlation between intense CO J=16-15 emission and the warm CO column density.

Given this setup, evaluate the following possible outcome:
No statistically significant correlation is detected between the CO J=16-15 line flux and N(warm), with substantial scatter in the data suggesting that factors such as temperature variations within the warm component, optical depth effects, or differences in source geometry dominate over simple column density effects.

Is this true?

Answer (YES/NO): NO